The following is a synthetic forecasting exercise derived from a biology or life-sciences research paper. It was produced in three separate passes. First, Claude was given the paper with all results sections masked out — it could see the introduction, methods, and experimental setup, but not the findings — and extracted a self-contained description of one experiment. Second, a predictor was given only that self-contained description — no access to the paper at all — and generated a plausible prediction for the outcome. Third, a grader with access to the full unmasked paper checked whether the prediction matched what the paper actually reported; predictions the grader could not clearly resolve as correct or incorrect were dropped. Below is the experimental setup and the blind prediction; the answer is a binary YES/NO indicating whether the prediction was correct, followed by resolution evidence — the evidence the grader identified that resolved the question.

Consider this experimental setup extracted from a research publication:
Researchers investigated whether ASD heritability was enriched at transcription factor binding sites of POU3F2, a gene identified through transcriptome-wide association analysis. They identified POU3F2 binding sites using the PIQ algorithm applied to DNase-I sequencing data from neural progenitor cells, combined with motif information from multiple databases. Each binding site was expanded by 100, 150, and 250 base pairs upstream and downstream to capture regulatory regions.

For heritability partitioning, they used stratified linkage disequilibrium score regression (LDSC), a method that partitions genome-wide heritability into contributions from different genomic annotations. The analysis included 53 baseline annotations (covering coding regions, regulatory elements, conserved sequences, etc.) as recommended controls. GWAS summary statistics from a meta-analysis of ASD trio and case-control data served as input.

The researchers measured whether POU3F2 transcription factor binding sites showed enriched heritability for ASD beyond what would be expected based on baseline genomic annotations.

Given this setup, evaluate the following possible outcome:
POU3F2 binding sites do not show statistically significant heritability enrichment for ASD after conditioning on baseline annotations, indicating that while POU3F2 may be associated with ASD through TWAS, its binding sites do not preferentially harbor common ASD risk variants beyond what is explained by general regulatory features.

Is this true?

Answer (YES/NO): NO